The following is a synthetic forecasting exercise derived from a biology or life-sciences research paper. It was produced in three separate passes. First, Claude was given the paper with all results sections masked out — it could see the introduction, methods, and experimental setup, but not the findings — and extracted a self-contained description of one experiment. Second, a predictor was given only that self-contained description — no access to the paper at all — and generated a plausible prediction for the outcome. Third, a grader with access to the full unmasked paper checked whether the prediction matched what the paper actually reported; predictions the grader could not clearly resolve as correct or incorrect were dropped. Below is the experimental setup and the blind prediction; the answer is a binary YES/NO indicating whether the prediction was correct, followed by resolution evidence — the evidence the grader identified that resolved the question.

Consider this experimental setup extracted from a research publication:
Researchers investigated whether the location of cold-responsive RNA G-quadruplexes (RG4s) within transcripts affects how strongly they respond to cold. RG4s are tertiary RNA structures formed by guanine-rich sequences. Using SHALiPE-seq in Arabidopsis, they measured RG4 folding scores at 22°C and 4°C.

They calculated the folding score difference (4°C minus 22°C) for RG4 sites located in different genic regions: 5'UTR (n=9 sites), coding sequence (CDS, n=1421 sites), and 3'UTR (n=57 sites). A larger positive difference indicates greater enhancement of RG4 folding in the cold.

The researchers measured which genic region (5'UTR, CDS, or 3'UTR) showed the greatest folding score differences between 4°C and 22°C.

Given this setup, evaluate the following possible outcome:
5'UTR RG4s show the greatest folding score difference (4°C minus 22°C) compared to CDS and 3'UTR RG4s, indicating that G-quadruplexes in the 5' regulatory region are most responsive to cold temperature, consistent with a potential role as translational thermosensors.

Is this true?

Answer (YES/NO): NO